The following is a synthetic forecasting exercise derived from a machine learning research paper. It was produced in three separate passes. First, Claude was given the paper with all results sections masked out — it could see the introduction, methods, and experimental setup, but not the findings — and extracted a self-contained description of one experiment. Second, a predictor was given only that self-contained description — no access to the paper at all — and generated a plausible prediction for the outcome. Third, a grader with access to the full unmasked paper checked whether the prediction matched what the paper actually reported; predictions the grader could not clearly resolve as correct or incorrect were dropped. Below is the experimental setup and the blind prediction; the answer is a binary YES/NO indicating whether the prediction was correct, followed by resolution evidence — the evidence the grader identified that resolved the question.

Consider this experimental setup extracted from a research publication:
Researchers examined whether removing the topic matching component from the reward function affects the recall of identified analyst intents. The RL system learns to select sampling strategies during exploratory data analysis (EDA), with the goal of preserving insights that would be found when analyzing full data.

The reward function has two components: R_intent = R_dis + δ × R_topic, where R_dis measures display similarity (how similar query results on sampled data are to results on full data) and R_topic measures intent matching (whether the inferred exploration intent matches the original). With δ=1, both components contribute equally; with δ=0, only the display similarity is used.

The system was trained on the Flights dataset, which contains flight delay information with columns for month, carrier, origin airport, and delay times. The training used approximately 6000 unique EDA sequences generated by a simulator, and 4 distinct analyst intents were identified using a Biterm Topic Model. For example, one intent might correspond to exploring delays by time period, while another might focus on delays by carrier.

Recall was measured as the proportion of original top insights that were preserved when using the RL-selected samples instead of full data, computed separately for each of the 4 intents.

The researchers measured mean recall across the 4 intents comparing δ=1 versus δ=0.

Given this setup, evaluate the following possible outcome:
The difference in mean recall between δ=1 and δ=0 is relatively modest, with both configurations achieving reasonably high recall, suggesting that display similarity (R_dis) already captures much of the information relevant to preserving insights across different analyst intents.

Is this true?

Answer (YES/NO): NO